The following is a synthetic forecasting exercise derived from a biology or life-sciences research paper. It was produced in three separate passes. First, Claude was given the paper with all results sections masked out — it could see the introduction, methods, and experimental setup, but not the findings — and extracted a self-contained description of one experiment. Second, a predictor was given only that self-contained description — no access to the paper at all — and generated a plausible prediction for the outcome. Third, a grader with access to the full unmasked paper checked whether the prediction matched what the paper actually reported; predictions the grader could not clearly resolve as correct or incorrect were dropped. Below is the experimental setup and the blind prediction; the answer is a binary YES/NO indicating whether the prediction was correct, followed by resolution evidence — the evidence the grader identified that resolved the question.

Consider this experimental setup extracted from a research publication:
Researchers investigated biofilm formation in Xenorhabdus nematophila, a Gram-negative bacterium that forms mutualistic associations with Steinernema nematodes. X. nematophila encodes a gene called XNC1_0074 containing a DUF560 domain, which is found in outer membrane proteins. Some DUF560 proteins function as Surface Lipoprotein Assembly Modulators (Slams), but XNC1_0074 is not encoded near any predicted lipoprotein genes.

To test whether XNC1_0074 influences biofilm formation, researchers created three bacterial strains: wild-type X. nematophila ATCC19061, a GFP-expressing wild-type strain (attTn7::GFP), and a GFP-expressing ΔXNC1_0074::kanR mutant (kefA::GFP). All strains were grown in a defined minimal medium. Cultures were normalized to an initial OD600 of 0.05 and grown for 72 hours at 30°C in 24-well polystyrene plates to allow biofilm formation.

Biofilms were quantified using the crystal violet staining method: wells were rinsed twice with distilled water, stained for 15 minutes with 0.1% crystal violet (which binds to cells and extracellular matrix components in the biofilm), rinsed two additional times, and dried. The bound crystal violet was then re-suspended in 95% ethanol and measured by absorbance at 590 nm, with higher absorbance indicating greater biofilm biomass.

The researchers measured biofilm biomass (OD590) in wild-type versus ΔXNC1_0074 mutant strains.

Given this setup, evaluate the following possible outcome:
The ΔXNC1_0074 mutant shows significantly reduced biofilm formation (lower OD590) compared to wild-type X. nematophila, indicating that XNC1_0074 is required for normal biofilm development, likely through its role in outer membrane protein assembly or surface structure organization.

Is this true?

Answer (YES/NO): NO